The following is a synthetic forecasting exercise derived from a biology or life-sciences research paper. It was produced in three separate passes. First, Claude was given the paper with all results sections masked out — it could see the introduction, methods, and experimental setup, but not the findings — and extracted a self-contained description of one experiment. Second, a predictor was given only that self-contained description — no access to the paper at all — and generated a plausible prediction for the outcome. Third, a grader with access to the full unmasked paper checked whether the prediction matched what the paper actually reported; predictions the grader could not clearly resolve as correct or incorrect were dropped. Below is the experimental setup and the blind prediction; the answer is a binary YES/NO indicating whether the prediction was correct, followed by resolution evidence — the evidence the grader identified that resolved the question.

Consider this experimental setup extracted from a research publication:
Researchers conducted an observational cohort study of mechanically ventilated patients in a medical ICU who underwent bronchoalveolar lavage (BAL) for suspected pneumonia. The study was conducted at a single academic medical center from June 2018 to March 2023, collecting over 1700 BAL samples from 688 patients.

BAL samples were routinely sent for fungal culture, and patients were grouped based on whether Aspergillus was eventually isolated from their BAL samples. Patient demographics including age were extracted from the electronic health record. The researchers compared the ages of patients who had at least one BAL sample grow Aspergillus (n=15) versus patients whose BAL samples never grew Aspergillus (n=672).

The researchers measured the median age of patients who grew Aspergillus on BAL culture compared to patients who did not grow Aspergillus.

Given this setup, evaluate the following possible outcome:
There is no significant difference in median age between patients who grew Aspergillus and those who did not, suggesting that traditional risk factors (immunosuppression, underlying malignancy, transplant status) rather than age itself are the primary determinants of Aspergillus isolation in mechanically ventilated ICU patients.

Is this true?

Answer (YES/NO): NO